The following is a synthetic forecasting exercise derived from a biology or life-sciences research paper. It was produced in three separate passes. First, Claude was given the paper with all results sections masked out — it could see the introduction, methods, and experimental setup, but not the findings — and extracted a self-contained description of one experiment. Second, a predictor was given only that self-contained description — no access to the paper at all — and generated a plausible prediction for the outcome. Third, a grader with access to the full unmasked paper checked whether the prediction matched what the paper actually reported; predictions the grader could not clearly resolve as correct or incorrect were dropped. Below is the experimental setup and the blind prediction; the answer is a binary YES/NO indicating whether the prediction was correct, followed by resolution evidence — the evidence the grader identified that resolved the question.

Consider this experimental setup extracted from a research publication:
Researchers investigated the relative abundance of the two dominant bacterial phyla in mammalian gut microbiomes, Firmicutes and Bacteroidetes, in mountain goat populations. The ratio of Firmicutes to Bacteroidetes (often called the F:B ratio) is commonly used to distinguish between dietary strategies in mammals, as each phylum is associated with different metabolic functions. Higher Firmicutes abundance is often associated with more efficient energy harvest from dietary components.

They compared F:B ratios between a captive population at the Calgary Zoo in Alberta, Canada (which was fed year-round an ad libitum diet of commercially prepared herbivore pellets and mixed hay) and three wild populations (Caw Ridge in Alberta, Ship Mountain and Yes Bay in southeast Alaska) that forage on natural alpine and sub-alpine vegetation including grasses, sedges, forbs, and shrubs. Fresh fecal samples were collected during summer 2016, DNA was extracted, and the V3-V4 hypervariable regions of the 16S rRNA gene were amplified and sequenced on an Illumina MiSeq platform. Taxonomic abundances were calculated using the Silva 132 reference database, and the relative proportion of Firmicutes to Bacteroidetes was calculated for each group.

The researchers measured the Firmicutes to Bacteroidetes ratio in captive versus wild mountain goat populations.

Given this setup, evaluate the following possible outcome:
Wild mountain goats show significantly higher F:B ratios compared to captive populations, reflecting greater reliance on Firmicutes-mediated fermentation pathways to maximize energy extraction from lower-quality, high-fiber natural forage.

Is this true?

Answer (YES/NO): NO